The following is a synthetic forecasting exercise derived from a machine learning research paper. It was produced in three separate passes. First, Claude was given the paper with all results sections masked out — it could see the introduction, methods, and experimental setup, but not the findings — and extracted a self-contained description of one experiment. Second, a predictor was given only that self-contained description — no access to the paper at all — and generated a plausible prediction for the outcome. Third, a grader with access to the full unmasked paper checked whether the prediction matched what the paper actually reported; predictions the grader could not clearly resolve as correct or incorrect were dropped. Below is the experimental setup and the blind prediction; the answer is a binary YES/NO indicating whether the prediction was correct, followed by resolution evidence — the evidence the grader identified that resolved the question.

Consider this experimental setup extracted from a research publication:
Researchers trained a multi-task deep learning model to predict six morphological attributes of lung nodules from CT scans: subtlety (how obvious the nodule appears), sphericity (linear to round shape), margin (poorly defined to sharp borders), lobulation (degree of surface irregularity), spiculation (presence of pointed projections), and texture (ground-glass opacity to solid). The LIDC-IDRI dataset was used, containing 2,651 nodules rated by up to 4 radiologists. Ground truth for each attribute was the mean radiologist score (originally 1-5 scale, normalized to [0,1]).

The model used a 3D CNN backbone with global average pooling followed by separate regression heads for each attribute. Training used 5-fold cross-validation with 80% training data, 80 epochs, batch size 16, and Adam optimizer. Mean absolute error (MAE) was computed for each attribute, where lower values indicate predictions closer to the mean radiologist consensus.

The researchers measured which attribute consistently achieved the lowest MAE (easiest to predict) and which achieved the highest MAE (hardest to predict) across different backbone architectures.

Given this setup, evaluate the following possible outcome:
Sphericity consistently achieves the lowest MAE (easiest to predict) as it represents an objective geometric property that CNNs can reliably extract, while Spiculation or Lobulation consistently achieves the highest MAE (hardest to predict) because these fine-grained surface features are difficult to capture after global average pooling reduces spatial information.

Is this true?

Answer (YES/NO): NO